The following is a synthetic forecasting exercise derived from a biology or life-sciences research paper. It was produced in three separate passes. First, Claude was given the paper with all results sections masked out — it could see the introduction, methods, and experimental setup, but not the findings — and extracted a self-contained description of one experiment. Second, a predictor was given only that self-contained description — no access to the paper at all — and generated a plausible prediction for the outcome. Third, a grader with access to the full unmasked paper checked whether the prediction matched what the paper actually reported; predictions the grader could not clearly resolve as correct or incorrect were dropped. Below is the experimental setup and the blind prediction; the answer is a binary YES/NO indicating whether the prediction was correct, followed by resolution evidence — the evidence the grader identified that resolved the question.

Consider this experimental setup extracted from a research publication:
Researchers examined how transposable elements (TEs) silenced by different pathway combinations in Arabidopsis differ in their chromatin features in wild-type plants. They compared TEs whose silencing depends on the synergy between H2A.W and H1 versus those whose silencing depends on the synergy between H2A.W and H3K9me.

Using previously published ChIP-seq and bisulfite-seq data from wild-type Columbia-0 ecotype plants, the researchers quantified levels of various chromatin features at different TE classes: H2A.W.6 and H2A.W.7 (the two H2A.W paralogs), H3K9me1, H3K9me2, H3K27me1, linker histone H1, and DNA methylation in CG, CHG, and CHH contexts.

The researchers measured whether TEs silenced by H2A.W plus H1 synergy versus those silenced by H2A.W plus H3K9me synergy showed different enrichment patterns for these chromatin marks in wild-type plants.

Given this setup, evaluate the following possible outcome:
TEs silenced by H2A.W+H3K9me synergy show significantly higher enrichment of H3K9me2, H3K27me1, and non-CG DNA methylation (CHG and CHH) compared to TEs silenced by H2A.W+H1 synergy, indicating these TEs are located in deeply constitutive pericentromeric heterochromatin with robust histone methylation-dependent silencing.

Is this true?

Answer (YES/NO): NO